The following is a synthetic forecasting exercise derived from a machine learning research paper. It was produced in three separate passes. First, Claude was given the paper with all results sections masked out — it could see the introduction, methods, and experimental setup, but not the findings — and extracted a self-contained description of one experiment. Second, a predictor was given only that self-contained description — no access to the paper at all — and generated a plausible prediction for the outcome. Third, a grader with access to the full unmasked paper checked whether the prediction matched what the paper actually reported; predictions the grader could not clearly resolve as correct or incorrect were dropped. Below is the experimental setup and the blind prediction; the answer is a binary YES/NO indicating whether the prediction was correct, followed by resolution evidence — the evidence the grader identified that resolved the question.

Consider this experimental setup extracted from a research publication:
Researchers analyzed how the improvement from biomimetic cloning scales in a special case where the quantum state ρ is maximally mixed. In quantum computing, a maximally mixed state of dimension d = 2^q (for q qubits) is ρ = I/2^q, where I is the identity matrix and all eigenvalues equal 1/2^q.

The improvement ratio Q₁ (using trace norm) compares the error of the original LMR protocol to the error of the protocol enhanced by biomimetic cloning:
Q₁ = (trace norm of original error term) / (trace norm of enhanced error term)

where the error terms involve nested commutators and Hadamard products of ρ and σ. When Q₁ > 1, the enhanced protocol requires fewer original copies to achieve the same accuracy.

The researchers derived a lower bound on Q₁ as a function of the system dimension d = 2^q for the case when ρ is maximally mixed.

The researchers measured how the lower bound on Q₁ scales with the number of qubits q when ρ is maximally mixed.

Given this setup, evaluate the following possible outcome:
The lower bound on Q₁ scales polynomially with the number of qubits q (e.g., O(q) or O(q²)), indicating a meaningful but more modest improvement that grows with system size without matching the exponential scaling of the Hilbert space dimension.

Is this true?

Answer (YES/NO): NO